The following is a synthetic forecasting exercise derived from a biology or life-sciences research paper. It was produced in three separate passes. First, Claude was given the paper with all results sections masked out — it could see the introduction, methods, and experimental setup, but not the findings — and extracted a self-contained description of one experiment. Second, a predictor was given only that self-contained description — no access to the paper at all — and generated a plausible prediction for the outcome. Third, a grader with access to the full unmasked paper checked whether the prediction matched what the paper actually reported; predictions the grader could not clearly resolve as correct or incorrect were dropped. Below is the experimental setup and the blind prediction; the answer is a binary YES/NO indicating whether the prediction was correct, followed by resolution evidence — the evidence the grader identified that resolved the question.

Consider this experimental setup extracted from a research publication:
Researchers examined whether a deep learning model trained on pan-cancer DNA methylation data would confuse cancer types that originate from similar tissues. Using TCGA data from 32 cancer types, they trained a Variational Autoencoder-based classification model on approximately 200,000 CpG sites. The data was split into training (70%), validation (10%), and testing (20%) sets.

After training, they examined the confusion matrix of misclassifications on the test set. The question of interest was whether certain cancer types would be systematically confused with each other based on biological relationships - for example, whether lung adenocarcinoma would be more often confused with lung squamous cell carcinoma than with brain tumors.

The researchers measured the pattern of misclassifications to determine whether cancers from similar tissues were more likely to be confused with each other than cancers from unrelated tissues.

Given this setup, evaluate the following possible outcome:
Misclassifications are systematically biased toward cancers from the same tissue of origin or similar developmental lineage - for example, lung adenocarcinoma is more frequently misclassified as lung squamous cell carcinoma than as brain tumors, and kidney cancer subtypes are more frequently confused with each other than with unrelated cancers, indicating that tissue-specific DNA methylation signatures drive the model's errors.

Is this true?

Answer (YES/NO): YES